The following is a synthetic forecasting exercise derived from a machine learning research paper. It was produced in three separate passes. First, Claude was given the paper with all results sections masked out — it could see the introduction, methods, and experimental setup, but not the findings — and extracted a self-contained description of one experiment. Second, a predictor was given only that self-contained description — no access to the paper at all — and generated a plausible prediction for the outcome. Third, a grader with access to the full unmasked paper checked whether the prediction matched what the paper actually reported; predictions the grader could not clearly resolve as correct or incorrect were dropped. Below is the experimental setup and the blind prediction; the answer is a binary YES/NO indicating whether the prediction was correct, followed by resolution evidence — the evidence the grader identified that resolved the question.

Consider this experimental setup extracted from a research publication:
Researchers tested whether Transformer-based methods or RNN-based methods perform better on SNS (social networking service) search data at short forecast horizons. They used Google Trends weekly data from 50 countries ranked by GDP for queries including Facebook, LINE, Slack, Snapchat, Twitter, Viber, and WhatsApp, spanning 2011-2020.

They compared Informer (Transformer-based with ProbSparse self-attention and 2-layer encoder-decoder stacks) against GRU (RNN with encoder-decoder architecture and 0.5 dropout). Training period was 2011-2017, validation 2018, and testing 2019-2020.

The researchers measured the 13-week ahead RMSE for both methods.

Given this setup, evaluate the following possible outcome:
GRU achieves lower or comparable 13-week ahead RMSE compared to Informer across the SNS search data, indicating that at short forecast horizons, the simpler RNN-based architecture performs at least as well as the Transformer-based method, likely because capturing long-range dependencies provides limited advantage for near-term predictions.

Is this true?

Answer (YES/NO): NO